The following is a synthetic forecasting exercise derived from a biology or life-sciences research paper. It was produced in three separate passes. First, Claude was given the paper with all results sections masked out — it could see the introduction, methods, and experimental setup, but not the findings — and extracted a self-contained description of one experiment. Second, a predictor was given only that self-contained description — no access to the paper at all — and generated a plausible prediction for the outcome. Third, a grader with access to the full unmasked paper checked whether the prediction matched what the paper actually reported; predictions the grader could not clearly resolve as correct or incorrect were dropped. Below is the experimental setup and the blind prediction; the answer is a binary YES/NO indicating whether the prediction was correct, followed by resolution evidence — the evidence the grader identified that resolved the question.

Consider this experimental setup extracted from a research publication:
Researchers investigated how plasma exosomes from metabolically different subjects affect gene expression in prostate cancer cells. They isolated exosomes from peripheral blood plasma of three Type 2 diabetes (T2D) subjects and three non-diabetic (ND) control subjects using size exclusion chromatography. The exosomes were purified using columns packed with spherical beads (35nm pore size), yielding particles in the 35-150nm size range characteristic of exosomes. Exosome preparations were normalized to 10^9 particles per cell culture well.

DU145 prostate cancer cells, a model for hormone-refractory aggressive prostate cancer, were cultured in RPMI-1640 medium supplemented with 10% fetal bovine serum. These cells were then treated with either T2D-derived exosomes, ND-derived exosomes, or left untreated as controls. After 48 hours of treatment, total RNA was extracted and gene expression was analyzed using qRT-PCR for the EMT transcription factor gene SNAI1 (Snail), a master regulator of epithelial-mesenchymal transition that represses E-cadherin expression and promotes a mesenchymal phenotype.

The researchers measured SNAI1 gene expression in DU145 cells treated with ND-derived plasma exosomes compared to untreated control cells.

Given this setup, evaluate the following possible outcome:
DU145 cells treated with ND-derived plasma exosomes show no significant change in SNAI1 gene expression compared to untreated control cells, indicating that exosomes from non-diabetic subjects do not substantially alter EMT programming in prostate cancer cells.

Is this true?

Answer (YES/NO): NO